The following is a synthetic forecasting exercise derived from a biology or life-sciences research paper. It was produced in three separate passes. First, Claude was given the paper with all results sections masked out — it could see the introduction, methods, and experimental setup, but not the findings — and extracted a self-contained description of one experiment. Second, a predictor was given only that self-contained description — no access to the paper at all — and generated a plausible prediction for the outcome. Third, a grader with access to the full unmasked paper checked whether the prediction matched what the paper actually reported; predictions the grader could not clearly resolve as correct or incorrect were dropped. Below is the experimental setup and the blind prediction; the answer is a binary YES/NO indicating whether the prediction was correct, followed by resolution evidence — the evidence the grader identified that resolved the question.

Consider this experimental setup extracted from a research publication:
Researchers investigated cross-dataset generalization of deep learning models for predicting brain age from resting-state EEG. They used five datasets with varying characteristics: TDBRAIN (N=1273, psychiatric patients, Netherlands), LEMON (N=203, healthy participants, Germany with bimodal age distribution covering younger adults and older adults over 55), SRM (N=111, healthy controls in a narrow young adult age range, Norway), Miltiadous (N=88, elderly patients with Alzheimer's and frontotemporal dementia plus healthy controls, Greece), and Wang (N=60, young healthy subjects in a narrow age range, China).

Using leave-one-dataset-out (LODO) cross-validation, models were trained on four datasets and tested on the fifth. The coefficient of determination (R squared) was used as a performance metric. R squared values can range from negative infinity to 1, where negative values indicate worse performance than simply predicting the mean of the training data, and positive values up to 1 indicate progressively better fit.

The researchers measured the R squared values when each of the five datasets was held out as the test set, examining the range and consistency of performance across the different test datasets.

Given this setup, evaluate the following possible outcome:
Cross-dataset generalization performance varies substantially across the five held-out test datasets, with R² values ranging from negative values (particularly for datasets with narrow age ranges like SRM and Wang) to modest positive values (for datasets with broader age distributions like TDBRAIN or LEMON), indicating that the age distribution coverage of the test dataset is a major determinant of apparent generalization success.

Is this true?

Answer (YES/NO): NO